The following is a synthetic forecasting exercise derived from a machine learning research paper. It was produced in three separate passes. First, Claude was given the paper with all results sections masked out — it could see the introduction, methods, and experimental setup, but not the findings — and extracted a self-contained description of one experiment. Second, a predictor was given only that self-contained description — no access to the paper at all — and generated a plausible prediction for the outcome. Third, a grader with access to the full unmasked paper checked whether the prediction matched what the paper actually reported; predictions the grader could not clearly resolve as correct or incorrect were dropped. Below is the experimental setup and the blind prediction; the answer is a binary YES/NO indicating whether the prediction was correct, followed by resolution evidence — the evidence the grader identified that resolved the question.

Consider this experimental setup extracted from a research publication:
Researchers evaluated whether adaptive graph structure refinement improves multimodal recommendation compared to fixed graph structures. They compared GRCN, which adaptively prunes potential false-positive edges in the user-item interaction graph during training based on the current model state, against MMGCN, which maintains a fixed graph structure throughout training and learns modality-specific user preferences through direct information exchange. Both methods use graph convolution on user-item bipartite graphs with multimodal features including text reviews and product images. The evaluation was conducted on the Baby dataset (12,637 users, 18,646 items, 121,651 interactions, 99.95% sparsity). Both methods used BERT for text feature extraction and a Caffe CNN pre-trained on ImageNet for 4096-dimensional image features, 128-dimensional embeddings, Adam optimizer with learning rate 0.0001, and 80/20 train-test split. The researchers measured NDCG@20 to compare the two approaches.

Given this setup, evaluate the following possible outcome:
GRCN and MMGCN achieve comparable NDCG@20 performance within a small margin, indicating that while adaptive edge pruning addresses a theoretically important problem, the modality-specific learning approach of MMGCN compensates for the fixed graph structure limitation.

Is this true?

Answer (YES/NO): NO